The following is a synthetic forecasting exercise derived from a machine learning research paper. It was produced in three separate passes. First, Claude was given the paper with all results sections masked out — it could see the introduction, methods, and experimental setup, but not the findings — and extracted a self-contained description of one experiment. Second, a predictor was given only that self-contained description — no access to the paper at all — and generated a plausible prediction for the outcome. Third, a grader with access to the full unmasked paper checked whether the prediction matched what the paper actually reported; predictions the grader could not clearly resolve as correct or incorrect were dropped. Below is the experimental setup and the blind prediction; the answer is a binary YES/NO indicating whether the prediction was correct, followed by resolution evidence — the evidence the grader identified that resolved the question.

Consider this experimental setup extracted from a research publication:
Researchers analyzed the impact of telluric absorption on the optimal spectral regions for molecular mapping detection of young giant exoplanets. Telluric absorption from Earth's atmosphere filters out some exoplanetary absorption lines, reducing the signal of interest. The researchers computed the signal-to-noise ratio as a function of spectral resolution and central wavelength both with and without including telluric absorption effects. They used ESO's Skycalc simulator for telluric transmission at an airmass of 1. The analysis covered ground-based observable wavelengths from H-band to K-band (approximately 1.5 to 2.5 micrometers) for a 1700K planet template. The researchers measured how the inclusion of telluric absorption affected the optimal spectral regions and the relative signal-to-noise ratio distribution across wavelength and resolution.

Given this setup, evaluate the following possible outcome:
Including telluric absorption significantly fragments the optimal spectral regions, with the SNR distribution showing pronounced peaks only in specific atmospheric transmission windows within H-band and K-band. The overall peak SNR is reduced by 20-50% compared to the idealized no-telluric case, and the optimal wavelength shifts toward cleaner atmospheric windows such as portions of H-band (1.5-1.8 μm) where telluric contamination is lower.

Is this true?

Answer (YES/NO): NO